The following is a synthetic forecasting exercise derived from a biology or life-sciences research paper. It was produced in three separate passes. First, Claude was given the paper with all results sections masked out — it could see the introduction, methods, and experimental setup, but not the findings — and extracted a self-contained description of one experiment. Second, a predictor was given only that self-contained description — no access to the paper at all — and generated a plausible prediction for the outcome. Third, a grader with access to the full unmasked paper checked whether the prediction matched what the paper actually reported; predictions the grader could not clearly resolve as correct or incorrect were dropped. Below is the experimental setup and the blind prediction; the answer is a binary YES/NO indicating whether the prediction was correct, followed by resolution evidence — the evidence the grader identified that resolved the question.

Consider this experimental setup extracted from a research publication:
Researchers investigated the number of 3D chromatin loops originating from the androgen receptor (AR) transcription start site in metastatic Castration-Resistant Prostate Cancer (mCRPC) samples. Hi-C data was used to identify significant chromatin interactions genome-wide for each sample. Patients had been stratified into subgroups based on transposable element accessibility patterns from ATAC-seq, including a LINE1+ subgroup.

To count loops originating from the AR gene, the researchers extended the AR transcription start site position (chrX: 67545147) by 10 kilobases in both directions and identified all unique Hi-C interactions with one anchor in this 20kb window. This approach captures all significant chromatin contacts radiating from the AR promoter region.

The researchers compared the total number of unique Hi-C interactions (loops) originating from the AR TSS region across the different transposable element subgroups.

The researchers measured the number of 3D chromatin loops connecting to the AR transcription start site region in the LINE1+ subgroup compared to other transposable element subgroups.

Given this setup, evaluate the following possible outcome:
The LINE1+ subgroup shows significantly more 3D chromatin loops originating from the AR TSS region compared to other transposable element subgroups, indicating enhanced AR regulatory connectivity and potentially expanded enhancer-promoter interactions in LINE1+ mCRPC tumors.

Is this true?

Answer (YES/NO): YES